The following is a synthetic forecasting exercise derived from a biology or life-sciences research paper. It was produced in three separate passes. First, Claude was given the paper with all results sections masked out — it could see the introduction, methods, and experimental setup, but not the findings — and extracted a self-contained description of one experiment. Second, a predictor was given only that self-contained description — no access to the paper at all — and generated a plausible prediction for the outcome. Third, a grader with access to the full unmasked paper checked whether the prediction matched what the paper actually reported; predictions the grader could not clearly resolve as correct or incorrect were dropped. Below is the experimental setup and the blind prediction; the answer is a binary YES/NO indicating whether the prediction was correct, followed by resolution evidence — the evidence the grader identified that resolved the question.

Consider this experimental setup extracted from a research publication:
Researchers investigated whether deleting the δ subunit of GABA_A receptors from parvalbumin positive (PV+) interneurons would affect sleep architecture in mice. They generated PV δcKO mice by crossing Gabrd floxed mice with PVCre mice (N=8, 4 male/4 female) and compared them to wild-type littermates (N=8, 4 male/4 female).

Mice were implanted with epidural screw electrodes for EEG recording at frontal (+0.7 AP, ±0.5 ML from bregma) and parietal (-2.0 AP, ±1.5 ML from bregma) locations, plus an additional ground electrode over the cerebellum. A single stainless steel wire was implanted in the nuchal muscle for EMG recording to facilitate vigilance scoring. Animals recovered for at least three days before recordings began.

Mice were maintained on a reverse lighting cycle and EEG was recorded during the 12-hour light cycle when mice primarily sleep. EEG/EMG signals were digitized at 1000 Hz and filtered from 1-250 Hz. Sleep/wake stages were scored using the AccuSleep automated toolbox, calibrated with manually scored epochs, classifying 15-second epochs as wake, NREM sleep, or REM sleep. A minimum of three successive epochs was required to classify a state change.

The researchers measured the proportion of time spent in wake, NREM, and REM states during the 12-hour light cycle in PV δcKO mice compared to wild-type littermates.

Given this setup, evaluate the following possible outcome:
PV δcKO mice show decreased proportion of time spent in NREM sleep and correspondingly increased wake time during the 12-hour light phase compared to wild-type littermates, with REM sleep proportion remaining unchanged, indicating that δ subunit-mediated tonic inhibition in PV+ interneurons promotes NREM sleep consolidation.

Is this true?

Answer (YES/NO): NO